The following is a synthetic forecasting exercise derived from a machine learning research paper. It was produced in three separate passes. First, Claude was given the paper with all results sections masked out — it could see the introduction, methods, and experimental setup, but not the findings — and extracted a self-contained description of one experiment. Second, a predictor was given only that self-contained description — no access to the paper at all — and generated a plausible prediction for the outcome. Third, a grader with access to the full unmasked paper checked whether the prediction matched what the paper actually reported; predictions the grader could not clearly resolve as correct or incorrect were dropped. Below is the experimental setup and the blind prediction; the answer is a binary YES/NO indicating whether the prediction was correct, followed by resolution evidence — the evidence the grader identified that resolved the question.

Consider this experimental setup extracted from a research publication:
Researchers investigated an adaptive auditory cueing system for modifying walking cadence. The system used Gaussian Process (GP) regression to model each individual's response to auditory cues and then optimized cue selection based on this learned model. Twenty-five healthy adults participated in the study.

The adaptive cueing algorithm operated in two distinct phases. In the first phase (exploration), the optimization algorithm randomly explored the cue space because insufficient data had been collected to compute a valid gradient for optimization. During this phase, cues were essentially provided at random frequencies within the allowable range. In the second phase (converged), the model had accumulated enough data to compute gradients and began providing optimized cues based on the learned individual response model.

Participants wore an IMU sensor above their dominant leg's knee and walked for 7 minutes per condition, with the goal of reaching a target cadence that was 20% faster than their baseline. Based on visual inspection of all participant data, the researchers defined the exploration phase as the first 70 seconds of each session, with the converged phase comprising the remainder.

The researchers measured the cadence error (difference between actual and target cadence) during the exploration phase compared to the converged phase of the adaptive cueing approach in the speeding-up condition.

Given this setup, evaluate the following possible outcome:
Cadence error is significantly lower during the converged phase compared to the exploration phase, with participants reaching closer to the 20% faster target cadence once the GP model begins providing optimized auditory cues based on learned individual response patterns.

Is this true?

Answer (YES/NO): YES